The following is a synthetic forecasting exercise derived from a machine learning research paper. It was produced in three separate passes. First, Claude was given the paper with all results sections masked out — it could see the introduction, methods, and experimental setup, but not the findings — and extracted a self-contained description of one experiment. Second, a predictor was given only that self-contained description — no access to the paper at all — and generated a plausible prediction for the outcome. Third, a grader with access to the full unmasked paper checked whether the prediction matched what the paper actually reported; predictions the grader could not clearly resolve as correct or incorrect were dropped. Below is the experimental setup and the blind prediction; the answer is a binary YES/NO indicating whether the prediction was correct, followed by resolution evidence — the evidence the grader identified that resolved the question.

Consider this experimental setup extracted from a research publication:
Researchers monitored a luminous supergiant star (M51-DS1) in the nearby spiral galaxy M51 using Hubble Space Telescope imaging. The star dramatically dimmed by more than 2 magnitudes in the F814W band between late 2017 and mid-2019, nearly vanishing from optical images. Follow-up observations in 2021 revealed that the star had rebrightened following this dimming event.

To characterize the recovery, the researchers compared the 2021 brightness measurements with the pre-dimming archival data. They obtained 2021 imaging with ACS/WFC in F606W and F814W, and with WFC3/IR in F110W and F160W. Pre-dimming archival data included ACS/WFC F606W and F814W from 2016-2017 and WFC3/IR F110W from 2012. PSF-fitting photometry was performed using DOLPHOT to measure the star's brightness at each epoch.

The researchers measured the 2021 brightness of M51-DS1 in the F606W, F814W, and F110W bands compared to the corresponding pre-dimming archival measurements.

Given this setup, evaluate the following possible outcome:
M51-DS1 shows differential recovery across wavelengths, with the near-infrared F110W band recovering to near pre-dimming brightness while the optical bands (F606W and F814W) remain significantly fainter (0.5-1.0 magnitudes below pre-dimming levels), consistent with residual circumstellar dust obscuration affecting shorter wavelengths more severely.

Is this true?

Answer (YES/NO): NO